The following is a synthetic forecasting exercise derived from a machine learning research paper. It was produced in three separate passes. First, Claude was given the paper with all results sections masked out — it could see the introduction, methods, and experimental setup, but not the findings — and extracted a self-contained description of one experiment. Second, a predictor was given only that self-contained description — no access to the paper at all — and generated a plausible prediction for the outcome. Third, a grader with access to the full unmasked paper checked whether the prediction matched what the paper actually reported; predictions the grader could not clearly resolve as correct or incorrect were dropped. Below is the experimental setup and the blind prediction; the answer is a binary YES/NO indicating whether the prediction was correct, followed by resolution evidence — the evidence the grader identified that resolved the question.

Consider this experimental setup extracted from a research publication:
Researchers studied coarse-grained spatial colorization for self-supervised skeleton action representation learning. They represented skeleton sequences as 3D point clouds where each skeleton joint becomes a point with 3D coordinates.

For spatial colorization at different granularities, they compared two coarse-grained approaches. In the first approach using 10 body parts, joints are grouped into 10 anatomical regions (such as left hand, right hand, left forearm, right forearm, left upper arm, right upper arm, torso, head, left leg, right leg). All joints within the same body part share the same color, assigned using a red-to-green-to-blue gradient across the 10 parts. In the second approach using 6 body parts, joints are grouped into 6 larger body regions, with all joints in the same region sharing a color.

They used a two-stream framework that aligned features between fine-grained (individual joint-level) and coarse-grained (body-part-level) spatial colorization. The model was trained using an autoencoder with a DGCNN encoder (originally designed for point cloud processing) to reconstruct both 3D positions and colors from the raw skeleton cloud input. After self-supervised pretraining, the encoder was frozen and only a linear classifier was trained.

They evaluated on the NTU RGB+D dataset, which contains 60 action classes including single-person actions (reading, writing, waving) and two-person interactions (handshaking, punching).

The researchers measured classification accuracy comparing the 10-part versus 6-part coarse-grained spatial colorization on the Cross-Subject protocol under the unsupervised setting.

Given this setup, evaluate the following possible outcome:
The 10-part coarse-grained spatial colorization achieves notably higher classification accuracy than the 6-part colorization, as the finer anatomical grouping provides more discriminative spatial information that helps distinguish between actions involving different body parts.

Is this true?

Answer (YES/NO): NO